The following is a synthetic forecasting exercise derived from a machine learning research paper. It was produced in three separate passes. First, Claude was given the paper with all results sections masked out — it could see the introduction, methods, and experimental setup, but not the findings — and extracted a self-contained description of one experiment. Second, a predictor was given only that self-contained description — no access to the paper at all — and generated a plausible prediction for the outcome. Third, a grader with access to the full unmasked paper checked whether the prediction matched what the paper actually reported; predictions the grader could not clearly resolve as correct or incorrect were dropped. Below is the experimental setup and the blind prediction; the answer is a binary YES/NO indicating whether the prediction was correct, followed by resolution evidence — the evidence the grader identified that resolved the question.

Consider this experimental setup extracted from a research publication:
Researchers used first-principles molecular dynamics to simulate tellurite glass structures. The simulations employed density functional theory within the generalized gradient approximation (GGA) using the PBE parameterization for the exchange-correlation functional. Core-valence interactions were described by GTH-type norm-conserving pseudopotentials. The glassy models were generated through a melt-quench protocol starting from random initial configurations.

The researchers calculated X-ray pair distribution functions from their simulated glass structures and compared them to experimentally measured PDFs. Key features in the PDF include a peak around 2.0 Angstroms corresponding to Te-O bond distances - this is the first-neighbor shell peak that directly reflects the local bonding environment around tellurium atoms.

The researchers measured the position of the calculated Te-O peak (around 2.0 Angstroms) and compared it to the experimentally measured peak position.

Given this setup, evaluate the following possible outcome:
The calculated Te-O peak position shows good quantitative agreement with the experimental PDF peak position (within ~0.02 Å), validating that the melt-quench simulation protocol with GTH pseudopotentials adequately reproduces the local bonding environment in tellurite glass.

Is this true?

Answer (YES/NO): NO